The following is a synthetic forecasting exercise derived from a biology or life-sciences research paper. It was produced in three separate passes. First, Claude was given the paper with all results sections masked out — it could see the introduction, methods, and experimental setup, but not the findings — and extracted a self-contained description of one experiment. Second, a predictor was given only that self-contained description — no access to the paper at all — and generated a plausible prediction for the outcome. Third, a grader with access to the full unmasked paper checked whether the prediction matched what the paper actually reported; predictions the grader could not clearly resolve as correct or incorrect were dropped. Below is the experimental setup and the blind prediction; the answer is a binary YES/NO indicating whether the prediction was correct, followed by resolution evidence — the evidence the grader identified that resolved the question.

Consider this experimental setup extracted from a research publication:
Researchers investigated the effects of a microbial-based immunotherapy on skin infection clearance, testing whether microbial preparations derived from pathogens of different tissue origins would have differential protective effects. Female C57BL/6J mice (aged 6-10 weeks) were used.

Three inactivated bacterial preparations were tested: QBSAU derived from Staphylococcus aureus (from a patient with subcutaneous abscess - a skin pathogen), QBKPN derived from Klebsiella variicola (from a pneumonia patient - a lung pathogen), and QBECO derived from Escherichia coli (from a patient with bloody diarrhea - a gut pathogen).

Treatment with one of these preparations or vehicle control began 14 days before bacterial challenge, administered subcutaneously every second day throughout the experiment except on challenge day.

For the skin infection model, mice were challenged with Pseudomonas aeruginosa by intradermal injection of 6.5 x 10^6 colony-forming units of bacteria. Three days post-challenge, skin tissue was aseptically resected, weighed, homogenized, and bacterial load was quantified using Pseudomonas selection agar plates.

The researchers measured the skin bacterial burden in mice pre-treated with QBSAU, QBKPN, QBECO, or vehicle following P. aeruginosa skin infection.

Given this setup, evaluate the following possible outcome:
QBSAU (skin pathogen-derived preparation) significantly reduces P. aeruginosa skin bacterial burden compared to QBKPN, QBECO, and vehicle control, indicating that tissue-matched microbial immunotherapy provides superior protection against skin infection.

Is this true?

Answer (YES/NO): YES